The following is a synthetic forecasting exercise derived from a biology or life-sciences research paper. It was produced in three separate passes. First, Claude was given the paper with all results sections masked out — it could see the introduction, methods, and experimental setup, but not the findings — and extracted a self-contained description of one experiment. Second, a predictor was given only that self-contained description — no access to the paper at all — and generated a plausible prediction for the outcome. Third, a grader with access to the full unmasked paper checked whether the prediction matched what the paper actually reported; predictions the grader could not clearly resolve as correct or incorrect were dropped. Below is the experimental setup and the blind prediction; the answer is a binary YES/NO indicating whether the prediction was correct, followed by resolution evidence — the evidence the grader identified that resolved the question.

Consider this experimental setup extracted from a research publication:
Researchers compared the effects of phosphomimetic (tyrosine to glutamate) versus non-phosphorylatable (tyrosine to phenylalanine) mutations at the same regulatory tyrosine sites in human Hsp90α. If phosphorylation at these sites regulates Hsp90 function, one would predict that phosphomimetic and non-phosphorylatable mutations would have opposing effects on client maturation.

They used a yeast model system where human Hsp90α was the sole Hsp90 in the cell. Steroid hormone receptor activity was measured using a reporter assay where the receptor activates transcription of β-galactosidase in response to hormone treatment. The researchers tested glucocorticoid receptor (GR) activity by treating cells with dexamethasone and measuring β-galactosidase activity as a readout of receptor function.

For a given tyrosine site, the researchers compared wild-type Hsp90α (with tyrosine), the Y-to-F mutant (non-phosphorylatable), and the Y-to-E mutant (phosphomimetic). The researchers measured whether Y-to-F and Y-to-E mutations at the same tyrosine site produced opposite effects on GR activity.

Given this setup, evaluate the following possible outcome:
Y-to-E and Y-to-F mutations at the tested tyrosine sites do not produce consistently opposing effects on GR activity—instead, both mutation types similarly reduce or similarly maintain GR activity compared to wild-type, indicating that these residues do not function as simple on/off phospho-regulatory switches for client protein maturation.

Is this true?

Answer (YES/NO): YES